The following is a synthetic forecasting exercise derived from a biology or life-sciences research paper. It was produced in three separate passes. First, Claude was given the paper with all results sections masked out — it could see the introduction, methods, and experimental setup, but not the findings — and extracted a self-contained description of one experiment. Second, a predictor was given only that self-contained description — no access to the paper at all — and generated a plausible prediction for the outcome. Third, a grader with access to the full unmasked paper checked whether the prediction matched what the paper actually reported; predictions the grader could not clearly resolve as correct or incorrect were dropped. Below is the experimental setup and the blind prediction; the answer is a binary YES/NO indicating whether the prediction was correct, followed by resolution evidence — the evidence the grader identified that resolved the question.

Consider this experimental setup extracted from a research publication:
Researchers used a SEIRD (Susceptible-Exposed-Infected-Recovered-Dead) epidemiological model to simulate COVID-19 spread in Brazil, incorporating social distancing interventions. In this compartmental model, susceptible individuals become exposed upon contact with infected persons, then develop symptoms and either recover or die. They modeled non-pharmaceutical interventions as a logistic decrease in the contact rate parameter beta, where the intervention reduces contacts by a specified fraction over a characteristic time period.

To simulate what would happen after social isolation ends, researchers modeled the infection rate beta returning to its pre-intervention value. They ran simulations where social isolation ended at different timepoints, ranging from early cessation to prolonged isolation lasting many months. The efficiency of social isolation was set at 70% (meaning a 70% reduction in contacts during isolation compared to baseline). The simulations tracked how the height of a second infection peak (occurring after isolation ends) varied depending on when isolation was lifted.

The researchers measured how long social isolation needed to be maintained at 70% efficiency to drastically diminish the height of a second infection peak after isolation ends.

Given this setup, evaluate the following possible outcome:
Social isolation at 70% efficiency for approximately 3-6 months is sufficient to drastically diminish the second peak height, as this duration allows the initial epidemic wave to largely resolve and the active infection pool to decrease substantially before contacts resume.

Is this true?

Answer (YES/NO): NO